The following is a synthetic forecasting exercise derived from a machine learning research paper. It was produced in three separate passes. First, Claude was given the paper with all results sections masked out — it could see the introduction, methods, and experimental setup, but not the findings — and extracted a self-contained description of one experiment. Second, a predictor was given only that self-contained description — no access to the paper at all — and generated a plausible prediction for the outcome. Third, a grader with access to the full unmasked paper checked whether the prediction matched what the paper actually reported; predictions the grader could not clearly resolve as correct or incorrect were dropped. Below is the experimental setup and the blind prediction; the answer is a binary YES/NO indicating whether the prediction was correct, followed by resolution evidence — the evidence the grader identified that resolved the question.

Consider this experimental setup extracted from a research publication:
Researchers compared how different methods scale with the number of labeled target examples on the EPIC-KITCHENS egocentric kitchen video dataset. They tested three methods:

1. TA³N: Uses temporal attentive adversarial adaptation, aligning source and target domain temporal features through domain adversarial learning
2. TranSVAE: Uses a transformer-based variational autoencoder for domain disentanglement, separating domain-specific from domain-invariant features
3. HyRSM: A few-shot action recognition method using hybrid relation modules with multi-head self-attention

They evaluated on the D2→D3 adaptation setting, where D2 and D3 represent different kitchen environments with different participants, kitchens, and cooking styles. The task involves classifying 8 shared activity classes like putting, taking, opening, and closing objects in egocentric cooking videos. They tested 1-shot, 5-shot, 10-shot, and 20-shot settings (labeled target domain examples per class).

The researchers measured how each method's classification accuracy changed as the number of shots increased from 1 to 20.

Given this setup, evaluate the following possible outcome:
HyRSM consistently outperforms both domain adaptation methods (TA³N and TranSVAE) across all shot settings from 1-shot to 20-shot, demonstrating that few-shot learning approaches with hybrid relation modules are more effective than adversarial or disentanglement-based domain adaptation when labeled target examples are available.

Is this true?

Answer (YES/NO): NO